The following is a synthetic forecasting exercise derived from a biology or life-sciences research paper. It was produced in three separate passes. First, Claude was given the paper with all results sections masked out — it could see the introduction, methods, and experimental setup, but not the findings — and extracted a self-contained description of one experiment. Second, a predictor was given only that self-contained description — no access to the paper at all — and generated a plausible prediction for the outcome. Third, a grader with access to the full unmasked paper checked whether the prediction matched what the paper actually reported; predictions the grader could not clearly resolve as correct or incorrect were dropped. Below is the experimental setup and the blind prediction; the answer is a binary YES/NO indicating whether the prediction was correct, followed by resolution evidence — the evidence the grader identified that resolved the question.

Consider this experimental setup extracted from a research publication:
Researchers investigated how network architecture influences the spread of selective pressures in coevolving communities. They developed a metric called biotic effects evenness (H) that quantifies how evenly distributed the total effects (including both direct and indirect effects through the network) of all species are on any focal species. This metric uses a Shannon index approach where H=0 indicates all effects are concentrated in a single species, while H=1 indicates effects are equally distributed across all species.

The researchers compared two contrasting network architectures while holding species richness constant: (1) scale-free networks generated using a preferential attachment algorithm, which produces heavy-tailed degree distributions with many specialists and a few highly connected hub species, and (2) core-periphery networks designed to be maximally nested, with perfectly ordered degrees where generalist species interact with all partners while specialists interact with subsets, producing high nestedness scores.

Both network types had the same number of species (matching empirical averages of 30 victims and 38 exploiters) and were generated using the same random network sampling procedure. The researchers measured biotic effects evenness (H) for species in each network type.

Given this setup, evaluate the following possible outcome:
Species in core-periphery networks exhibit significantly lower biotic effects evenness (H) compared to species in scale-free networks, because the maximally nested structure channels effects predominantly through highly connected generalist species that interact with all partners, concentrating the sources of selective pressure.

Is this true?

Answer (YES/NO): NO